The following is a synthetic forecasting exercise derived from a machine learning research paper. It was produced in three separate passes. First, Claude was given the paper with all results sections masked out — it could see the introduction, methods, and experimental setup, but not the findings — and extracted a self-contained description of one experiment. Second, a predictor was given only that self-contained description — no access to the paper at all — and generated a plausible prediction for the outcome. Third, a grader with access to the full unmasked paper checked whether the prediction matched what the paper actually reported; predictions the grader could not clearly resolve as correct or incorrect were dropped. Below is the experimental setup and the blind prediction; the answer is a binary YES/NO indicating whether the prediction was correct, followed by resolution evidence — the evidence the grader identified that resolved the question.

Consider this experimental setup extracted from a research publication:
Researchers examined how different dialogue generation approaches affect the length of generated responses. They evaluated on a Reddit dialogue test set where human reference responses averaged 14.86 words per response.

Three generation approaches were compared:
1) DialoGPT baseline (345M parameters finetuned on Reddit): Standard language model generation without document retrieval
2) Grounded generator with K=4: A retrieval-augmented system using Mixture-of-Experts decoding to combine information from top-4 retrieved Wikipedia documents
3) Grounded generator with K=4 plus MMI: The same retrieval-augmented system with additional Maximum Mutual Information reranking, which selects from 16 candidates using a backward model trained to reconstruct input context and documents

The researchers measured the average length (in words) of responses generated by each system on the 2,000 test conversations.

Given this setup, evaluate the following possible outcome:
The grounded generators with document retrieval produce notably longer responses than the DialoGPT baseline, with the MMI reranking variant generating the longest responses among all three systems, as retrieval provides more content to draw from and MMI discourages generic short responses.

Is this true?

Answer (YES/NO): YES